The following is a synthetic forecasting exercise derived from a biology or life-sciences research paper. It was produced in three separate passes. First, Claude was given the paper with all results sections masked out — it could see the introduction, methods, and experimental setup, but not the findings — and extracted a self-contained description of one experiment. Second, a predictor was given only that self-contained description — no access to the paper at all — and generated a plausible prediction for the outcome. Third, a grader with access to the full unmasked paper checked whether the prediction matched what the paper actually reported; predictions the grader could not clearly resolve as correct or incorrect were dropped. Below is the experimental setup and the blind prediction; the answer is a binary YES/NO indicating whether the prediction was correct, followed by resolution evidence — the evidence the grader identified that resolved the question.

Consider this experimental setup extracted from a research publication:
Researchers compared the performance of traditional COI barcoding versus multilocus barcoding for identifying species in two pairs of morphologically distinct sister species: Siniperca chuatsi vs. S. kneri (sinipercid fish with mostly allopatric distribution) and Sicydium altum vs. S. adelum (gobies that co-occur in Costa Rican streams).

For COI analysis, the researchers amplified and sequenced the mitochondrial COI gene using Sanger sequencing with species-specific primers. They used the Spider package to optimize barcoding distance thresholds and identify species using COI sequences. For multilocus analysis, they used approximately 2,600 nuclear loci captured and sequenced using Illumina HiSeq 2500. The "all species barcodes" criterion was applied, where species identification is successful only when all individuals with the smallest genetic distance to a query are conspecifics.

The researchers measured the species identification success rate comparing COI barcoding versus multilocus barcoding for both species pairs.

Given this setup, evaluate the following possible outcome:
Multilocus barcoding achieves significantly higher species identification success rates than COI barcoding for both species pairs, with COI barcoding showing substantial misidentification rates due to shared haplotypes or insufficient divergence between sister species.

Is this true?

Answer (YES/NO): NO